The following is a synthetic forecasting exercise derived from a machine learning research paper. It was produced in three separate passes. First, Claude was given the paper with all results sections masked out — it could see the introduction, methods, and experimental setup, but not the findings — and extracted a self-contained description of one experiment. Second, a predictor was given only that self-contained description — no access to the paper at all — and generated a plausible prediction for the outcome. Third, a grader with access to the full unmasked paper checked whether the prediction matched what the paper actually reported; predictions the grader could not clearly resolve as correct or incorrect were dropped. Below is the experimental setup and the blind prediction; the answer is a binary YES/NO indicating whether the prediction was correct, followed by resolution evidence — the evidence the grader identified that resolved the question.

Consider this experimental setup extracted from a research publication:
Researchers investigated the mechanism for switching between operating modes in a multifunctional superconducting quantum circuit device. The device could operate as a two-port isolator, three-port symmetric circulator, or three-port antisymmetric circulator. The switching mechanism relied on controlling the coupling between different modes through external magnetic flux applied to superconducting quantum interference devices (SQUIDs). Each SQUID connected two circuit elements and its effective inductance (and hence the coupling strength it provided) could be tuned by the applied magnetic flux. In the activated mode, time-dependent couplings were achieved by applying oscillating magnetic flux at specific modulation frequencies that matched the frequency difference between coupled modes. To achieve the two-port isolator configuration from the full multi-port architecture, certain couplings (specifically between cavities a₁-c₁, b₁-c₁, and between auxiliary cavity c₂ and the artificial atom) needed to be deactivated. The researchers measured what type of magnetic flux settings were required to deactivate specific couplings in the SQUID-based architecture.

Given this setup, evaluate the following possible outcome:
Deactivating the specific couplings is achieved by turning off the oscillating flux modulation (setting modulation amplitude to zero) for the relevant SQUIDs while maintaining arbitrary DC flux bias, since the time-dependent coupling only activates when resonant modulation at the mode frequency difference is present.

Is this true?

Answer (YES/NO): NO